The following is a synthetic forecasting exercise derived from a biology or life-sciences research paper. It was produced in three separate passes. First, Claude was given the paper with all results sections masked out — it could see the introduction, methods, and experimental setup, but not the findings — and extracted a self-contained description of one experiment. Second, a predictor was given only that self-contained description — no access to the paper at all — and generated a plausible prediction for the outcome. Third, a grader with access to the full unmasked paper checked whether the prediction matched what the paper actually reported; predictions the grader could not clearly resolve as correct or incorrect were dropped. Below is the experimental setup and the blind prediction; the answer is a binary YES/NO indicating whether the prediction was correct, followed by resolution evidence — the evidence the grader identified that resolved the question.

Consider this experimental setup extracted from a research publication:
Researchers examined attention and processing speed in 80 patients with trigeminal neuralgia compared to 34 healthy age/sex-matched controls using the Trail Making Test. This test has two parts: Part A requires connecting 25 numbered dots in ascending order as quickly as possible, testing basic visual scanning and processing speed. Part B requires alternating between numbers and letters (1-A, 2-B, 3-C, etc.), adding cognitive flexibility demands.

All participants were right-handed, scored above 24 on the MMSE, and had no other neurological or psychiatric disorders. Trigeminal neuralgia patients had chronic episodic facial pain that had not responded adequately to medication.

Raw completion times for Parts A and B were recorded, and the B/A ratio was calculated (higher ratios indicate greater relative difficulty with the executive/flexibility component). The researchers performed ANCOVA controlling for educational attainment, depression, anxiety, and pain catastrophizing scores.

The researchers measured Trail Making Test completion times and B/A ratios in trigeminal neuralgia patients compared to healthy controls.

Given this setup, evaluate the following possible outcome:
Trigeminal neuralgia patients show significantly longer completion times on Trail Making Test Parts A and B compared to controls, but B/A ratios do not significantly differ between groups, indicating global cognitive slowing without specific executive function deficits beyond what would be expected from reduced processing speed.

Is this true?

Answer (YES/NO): NO